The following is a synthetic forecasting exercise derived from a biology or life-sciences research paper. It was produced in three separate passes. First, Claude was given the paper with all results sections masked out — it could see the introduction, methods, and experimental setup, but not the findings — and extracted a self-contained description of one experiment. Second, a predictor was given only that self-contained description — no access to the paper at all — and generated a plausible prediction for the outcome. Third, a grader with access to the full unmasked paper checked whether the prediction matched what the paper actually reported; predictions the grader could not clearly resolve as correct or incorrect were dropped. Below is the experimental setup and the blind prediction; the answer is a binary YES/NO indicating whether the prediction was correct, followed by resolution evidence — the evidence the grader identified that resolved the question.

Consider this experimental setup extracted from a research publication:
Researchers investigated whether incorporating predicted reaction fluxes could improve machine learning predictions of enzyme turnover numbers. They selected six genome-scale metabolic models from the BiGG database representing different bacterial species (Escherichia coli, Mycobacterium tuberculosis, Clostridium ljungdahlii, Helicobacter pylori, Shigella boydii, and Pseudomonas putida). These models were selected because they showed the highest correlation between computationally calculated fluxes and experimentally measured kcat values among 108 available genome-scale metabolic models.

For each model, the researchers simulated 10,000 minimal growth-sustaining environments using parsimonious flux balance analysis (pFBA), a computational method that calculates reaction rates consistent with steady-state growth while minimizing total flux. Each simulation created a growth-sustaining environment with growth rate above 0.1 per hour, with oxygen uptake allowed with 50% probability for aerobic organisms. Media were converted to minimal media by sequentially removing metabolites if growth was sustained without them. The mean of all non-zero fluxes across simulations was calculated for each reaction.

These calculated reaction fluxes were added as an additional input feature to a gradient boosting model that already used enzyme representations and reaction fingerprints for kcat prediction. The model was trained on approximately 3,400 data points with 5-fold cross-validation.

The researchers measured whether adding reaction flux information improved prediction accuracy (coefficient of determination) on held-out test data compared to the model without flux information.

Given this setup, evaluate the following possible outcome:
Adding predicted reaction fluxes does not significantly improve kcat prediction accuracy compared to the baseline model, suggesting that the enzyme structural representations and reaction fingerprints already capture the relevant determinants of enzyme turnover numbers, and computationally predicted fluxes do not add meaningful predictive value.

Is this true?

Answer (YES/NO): YES